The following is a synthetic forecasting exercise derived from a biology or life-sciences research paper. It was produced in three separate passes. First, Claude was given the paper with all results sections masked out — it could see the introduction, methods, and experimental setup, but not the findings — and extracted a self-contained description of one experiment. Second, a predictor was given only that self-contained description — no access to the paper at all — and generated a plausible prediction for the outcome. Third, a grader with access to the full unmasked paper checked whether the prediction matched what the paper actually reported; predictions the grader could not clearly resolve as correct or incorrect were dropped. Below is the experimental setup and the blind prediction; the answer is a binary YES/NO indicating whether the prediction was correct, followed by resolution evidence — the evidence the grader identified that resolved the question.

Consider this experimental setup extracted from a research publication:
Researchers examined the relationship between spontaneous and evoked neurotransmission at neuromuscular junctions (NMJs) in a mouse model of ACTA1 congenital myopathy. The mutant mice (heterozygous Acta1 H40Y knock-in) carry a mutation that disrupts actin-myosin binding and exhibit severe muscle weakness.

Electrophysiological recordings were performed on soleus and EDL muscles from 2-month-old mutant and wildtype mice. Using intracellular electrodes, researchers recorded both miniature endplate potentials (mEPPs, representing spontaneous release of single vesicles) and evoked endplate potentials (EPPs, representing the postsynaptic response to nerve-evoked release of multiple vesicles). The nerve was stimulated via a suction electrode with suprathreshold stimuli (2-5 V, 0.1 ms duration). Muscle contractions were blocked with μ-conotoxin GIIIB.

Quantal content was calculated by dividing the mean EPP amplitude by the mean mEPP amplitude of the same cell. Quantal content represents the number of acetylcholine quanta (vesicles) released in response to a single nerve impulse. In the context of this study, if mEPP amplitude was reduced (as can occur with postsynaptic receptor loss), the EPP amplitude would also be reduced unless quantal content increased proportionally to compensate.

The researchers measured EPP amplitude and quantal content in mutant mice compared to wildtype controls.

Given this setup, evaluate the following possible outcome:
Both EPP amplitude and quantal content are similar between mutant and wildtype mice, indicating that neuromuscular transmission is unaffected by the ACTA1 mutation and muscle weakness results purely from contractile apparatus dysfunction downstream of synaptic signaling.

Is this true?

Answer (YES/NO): NO